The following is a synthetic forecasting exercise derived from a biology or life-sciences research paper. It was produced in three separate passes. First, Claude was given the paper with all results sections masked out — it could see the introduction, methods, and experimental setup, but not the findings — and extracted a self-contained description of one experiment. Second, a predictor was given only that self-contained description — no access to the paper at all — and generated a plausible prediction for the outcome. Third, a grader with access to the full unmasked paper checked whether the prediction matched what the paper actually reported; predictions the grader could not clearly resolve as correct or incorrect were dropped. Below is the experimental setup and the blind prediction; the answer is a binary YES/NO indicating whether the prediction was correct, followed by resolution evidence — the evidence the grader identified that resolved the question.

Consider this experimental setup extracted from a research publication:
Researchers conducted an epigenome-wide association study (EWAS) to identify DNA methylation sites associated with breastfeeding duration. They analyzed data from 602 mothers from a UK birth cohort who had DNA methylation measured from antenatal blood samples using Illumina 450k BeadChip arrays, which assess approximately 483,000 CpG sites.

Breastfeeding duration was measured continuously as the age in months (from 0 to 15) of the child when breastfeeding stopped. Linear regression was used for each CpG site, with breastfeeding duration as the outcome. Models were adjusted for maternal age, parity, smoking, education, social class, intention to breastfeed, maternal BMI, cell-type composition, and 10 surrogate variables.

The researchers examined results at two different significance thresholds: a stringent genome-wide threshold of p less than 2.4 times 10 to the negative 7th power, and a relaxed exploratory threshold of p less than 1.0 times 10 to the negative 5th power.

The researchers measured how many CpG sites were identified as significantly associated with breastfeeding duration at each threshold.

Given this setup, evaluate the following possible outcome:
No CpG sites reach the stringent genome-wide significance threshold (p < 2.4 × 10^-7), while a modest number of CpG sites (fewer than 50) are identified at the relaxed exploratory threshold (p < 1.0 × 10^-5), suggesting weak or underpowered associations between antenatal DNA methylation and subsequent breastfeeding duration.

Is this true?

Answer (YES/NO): YES